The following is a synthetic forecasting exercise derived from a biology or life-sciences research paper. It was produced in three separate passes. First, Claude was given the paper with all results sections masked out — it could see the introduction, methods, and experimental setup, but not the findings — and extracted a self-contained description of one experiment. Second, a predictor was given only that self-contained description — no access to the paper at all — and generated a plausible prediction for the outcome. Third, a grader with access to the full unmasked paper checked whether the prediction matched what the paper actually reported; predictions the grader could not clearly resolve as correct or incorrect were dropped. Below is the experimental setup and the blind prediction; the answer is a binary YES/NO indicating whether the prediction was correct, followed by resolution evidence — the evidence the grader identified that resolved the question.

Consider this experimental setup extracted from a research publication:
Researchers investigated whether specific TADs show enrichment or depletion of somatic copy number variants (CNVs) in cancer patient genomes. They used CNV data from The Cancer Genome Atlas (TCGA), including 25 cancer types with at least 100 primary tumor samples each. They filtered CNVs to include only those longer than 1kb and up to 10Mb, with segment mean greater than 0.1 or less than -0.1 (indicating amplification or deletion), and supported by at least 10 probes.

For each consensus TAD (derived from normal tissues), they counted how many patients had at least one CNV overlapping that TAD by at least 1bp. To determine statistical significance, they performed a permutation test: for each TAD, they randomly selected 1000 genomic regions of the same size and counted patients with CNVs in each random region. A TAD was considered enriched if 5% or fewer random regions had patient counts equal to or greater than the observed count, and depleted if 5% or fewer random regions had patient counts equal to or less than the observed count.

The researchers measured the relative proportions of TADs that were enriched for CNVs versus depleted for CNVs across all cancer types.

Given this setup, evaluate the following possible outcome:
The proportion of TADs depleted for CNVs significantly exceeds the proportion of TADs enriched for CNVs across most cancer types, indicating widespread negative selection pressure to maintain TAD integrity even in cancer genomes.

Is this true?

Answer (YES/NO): NO